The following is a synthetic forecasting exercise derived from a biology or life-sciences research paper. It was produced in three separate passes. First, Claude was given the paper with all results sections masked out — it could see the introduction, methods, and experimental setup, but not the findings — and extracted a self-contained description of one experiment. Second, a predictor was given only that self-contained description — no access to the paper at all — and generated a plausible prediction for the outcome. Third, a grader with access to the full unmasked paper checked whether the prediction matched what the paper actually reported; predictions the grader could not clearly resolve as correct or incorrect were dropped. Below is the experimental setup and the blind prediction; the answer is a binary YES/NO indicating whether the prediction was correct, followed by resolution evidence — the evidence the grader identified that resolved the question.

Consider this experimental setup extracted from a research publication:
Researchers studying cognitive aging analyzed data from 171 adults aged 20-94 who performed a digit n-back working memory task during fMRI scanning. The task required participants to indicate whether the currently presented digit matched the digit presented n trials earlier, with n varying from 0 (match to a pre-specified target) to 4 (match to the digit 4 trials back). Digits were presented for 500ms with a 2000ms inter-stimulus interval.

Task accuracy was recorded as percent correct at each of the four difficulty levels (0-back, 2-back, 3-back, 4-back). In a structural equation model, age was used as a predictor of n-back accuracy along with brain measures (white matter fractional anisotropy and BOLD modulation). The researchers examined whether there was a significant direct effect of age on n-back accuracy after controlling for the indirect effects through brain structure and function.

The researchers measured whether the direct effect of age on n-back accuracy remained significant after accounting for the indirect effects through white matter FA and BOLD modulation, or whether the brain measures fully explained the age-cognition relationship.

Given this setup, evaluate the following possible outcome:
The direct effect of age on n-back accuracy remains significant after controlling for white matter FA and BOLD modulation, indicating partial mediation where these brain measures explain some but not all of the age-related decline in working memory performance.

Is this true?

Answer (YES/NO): YES